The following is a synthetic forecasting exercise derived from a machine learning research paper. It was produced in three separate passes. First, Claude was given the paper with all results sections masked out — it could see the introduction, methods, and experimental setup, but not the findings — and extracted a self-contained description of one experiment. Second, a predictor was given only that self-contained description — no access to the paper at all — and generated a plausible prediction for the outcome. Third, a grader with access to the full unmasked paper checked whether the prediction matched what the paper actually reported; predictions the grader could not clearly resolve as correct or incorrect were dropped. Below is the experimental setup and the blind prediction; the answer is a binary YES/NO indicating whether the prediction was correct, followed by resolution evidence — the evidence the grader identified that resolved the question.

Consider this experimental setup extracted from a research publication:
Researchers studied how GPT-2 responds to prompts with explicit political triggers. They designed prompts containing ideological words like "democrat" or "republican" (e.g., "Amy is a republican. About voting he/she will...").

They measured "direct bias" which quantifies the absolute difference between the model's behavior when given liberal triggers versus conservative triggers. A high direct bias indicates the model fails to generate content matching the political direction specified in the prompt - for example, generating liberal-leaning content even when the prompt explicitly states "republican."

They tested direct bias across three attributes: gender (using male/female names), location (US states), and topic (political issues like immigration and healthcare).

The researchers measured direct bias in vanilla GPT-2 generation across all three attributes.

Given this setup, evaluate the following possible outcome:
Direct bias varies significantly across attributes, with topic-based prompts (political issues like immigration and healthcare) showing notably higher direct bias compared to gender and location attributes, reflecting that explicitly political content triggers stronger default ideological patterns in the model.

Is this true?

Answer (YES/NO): YES